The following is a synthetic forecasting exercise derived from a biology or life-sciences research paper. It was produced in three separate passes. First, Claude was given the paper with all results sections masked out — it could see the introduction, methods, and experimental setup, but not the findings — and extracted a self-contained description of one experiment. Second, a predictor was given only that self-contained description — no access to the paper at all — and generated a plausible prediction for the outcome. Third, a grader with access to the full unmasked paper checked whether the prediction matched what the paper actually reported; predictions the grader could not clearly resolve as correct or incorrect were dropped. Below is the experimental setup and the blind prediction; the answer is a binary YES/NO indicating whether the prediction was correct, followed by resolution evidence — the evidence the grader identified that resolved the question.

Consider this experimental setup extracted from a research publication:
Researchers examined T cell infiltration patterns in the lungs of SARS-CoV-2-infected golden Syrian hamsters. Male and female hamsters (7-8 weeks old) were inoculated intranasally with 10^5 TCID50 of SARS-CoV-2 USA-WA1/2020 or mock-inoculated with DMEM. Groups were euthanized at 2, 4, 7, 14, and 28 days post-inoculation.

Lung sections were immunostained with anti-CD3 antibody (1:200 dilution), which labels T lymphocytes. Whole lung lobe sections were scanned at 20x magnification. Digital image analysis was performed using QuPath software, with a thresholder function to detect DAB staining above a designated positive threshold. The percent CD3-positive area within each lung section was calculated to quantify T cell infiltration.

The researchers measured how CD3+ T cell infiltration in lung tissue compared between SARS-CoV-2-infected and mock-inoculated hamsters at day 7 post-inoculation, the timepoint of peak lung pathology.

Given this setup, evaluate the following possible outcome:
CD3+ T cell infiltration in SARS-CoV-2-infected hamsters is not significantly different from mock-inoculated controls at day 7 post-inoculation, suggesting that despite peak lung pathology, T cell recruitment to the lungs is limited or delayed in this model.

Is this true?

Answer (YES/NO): NO